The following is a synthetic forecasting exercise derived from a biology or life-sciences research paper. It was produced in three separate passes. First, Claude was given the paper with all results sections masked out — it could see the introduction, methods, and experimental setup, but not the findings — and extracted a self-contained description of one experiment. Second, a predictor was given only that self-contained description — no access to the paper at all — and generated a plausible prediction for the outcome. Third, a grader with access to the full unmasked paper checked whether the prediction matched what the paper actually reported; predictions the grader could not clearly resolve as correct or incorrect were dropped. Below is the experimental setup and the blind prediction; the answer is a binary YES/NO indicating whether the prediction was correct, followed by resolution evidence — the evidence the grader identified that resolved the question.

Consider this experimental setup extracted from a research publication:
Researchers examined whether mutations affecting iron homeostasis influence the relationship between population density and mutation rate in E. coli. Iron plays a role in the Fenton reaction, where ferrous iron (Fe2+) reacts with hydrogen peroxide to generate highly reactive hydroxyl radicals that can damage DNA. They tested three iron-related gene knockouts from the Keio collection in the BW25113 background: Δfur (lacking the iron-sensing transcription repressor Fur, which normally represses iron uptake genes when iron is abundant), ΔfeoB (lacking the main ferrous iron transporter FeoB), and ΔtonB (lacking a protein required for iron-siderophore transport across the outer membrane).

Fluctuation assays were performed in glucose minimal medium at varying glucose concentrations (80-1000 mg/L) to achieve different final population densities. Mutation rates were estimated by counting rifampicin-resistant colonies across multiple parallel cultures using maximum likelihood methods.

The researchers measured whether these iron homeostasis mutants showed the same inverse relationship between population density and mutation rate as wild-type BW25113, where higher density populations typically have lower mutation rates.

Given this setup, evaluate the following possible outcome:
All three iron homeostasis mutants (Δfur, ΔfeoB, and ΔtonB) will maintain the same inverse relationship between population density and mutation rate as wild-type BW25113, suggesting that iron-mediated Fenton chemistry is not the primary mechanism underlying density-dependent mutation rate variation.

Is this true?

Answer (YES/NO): NO